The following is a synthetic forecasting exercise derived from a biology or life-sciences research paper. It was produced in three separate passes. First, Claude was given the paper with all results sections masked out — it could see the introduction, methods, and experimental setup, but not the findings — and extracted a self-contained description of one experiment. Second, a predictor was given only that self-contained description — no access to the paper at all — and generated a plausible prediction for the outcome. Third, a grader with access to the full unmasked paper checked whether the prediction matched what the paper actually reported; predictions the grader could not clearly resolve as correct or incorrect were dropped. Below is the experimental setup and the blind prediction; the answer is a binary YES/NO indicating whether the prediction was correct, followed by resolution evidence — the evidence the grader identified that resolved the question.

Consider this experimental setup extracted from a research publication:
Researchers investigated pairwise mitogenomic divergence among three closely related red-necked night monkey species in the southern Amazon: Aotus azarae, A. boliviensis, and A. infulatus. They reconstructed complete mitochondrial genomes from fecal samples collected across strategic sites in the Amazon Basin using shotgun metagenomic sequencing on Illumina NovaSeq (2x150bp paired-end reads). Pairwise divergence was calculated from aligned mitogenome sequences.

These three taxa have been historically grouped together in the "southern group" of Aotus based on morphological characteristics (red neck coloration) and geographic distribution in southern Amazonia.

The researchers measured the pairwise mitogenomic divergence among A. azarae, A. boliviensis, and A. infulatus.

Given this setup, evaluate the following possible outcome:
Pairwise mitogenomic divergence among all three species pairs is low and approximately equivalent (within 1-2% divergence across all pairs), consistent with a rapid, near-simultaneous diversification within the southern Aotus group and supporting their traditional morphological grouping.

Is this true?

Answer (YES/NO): YES